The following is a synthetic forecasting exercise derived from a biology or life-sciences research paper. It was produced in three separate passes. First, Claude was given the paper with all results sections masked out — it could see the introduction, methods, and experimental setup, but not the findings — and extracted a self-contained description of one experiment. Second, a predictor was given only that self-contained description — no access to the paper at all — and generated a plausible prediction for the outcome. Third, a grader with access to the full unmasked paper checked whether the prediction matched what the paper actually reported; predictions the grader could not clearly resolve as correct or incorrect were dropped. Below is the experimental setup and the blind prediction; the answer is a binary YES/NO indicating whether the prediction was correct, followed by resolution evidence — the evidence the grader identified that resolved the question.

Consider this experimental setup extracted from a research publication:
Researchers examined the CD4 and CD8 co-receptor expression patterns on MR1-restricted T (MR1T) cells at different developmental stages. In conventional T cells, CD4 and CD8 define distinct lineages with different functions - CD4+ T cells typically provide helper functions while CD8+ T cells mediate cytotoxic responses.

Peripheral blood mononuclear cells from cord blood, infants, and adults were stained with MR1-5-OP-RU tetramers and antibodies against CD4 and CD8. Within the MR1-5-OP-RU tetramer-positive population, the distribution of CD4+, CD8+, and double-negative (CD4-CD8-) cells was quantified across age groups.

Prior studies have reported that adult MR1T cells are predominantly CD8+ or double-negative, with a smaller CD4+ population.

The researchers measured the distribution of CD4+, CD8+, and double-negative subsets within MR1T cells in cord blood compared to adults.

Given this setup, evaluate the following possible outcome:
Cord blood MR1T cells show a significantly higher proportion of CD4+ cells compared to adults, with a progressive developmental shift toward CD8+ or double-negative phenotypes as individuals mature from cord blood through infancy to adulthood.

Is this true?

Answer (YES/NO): YES